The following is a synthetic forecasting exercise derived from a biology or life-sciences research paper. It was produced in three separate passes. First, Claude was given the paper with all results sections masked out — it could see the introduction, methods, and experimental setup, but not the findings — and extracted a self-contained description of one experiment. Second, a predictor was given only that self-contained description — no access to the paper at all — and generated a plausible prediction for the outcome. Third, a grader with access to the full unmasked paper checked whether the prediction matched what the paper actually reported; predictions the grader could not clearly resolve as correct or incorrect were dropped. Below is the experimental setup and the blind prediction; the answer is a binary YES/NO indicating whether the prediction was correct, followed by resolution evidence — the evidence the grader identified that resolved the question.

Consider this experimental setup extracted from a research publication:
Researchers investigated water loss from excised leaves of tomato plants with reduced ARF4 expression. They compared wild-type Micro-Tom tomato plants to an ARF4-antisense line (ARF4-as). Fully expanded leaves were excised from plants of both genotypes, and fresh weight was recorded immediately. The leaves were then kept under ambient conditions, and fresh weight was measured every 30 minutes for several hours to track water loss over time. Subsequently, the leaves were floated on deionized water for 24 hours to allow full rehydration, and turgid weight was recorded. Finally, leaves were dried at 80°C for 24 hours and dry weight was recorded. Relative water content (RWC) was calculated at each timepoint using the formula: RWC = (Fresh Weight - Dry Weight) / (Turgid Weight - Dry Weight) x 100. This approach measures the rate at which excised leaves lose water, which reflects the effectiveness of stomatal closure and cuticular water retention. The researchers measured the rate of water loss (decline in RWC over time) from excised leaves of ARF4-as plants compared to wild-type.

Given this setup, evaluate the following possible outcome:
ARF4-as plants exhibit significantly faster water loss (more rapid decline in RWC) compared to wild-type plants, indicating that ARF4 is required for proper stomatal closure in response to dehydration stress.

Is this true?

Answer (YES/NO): NO